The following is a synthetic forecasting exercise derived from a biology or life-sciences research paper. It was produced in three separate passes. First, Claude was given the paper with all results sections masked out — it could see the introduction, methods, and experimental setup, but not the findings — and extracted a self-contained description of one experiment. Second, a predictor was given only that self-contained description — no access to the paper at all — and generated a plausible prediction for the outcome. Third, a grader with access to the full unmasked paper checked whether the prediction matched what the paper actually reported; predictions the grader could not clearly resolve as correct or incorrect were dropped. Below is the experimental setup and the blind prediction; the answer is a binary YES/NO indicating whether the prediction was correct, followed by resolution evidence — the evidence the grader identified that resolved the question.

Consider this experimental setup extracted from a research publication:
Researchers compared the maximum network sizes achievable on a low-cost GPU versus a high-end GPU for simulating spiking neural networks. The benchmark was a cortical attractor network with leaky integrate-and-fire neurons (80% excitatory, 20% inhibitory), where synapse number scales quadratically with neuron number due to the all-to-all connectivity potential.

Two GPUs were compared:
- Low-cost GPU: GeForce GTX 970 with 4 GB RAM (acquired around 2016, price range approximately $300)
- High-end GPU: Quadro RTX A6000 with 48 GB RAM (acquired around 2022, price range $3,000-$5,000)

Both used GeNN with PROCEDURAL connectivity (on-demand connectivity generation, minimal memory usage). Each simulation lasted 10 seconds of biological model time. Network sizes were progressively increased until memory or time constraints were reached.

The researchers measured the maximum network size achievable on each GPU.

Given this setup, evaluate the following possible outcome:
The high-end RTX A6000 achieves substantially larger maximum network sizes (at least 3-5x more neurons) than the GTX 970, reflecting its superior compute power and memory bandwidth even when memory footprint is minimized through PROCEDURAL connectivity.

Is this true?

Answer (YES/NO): YES